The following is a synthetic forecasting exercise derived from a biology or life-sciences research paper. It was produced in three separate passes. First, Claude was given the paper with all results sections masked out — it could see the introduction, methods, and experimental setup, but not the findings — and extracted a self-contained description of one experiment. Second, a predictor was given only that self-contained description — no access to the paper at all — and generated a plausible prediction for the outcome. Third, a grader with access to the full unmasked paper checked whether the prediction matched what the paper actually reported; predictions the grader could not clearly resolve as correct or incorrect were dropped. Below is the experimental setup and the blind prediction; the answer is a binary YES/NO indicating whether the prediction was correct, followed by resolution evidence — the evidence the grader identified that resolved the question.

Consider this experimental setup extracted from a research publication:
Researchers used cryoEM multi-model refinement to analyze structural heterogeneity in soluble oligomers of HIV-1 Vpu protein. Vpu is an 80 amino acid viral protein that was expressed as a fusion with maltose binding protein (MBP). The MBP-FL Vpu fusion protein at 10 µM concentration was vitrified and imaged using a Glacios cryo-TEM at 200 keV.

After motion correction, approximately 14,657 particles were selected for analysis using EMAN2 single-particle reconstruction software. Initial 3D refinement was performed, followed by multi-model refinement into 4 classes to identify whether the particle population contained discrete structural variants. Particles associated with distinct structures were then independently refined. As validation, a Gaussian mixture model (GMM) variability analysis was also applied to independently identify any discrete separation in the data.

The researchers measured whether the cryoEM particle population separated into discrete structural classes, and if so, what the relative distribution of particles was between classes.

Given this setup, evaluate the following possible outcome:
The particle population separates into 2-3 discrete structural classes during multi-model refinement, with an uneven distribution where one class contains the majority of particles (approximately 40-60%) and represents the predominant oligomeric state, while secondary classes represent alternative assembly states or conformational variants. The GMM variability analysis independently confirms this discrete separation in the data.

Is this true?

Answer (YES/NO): NO